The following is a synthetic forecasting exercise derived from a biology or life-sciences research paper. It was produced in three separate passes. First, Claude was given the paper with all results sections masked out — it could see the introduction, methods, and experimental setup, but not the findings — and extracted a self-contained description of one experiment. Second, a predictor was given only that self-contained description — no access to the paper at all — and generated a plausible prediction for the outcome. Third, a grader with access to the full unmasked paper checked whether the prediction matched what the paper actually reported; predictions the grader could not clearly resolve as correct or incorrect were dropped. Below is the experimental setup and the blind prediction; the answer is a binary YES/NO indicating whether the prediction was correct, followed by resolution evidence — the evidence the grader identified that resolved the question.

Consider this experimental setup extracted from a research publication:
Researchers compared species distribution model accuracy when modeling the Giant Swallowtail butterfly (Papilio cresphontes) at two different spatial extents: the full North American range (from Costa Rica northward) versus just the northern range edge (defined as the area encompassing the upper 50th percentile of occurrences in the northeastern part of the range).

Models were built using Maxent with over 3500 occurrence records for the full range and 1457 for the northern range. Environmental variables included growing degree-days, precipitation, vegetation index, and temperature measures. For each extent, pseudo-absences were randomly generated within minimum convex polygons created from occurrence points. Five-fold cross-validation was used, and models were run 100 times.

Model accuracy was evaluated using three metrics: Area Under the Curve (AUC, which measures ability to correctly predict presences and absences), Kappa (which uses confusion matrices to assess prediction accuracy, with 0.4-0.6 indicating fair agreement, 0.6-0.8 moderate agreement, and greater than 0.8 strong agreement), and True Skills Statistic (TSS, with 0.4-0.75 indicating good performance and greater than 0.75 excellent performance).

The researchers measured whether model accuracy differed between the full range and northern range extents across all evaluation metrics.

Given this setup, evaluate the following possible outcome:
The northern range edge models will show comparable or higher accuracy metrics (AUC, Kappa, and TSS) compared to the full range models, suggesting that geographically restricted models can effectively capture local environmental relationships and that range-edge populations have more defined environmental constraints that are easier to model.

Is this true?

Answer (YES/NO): NO